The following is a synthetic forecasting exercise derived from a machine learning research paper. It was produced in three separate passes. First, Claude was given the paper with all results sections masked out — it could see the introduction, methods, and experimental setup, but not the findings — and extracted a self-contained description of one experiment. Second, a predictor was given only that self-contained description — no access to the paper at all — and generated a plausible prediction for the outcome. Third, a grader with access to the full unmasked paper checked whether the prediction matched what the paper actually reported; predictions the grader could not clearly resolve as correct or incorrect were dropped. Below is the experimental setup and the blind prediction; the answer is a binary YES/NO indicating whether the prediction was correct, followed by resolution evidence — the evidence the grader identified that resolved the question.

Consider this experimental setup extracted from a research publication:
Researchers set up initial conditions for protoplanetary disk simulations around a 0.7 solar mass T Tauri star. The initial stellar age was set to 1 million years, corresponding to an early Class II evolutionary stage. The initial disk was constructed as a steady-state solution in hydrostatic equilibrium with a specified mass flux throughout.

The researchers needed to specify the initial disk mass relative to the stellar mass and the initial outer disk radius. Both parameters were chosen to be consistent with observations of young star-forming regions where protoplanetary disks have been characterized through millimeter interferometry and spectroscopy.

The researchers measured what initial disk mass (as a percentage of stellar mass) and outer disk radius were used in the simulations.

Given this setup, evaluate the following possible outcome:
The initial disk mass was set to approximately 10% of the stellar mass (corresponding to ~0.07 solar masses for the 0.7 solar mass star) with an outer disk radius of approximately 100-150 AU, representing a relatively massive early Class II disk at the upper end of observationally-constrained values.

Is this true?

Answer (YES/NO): NO